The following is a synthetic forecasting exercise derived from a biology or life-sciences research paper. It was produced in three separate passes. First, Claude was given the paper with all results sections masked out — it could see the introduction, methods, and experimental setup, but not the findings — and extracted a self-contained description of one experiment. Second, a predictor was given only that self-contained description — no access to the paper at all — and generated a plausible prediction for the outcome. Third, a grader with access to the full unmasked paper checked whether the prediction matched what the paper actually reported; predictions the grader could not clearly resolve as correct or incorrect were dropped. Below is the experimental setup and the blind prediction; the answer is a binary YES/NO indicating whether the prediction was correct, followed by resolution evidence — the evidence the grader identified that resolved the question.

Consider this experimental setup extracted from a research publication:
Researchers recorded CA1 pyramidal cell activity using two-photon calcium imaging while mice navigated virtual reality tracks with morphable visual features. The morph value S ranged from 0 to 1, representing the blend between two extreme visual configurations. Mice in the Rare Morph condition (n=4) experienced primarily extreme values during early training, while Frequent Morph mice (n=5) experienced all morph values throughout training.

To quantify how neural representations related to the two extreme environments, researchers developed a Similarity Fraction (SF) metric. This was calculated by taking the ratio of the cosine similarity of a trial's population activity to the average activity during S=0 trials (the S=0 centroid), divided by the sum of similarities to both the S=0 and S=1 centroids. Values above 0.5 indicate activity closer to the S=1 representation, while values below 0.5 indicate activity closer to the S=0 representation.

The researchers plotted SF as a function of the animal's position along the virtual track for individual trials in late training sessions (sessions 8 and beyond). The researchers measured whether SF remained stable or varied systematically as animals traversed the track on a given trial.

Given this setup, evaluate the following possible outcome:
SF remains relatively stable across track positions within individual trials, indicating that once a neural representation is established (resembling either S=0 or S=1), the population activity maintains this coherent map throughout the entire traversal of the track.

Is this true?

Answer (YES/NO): YES